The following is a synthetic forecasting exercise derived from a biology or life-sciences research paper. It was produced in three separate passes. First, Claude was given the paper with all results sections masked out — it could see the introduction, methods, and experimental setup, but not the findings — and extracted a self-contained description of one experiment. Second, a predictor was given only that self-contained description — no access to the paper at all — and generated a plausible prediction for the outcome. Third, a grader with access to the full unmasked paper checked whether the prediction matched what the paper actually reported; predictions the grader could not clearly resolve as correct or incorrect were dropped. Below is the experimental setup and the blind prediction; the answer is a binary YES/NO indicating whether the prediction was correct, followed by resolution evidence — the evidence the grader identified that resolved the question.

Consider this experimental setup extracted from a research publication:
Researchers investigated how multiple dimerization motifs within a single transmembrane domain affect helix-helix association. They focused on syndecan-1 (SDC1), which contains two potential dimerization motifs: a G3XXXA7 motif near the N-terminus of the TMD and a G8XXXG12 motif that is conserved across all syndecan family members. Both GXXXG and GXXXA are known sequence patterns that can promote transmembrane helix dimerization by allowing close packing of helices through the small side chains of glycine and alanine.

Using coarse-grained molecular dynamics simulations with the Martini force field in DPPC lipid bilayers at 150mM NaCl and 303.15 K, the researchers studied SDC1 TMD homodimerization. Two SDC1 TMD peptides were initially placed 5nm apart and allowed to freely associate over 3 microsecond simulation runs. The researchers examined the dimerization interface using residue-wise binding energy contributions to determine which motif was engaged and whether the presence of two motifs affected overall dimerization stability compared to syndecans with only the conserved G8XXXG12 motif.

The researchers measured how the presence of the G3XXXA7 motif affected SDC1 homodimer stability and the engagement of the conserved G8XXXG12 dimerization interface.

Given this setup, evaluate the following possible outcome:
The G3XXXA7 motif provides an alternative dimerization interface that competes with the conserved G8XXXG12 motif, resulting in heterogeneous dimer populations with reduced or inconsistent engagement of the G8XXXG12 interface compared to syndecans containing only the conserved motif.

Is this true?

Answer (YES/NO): YES